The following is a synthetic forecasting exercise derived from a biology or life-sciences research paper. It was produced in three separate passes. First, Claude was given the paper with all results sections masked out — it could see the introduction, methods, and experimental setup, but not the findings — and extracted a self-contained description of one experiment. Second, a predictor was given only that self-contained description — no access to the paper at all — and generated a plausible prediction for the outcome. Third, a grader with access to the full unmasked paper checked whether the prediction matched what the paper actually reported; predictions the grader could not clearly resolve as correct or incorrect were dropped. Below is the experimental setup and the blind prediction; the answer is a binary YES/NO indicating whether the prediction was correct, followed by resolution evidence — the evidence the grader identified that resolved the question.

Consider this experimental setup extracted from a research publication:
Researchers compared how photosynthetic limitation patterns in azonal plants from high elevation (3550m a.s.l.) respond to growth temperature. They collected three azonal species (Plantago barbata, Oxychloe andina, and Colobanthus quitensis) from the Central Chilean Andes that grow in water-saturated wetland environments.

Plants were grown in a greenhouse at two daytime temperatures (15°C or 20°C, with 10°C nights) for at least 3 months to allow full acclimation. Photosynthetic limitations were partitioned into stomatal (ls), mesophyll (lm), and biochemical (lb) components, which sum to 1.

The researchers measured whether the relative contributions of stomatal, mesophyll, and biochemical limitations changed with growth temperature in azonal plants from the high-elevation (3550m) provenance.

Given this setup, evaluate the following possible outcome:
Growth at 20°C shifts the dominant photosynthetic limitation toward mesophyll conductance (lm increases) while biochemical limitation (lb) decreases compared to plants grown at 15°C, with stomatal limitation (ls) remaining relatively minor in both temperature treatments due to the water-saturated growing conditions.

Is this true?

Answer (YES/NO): NO